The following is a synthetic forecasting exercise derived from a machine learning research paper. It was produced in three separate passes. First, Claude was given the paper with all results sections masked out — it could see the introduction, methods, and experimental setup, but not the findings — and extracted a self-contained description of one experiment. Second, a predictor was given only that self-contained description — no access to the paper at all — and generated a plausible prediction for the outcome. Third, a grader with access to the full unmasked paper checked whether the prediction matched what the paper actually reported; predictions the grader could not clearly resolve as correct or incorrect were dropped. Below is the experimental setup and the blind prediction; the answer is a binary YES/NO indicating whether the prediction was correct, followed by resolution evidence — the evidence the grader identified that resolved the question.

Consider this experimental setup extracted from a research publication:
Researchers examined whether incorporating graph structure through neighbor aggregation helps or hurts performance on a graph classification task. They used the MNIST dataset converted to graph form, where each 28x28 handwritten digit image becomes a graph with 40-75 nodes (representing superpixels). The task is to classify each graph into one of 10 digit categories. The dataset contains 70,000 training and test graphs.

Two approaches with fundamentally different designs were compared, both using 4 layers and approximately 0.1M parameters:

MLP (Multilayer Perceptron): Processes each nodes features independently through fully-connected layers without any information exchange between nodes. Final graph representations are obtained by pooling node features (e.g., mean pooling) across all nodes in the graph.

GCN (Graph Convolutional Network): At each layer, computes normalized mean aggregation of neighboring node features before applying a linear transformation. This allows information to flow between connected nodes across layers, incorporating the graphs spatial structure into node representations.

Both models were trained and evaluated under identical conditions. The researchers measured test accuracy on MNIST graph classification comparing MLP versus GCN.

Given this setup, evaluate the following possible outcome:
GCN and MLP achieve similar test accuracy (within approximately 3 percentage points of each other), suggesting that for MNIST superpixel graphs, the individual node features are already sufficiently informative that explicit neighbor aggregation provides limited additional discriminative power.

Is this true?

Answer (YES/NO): NO